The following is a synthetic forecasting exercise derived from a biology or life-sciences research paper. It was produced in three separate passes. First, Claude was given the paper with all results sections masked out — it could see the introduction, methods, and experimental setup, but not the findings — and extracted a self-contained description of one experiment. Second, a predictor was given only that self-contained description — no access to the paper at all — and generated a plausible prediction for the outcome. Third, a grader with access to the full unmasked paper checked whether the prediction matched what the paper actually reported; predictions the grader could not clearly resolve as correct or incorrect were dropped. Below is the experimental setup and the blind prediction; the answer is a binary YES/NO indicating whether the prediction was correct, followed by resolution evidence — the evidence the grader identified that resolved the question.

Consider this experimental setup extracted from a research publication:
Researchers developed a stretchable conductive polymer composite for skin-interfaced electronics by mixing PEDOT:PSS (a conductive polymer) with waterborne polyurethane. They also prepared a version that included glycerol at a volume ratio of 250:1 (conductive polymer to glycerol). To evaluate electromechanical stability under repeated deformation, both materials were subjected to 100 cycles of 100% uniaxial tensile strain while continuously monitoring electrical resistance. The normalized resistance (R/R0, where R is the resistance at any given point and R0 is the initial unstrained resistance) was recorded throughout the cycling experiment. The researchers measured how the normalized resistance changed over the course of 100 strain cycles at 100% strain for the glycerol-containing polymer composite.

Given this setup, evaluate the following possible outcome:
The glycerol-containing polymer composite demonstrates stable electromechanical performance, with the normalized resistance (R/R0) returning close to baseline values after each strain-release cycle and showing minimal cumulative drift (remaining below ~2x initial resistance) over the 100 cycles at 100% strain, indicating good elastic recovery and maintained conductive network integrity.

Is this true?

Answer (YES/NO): YES